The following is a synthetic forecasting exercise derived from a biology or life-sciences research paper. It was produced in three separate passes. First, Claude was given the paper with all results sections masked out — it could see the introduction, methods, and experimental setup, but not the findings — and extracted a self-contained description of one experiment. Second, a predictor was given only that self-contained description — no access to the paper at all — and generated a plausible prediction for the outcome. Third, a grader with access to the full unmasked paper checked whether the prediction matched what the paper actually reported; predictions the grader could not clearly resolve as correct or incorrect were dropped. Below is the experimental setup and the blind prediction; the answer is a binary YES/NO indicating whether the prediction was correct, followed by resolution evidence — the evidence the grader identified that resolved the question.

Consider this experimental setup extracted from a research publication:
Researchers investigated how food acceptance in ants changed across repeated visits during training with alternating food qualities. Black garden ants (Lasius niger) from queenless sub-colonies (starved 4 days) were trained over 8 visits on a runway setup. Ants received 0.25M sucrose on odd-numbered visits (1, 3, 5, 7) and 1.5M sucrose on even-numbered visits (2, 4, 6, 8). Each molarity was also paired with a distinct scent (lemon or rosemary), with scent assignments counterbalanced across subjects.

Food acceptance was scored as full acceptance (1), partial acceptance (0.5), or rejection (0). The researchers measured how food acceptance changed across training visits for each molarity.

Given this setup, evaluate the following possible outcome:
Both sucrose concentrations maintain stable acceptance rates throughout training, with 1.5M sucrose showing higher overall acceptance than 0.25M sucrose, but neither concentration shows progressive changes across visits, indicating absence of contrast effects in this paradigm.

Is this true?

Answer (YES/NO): NO